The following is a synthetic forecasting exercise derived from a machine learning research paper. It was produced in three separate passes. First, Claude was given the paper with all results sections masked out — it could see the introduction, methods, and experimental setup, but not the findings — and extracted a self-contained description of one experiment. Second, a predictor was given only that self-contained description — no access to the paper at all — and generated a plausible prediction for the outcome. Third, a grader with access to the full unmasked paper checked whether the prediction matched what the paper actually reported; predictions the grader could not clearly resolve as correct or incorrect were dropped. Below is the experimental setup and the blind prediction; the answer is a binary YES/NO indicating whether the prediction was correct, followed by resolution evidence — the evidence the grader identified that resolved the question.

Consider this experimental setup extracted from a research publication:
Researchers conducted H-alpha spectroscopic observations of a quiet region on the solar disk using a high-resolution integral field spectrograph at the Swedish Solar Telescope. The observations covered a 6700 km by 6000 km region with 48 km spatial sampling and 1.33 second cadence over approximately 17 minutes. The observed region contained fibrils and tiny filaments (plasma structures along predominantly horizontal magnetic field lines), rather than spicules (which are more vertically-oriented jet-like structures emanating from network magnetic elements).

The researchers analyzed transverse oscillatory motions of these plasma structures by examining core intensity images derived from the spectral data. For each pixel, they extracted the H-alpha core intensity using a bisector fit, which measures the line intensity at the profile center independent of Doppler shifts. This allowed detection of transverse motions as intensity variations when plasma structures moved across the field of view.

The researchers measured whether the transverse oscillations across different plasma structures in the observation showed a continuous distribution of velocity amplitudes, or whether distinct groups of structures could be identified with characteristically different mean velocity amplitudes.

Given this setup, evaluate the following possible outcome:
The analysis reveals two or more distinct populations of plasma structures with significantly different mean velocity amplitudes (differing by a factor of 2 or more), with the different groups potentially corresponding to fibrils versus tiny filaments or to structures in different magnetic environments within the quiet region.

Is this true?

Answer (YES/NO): YES